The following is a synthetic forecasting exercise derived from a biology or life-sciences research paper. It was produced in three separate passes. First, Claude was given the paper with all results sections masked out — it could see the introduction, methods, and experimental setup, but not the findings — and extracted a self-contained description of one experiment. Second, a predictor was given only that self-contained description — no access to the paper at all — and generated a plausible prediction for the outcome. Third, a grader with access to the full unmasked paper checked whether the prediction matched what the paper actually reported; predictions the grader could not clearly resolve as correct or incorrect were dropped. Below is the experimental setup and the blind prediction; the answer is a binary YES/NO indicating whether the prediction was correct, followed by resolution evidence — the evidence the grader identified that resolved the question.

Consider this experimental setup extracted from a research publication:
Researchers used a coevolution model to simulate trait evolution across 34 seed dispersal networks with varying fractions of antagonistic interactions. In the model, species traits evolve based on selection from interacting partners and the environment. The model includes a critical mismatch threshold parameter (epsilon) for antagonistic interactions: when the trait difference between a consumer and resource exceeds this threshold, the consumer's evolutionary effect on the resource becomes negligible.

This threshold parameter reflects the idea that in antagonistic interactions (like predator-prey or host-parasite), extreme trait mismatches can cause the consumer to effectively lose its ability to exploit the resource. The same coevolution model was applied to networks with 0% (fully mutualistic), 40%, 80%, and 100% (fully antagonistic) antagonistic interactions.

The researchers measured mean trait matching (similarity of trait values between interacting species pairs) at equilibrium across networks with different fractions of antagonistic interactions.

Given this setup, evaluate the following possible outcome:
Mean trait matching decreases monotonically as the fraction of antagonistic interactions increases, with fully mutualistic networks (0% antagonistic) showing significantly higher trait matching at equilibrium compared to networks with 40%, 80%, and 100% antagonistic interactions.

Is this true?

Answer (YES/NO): NO